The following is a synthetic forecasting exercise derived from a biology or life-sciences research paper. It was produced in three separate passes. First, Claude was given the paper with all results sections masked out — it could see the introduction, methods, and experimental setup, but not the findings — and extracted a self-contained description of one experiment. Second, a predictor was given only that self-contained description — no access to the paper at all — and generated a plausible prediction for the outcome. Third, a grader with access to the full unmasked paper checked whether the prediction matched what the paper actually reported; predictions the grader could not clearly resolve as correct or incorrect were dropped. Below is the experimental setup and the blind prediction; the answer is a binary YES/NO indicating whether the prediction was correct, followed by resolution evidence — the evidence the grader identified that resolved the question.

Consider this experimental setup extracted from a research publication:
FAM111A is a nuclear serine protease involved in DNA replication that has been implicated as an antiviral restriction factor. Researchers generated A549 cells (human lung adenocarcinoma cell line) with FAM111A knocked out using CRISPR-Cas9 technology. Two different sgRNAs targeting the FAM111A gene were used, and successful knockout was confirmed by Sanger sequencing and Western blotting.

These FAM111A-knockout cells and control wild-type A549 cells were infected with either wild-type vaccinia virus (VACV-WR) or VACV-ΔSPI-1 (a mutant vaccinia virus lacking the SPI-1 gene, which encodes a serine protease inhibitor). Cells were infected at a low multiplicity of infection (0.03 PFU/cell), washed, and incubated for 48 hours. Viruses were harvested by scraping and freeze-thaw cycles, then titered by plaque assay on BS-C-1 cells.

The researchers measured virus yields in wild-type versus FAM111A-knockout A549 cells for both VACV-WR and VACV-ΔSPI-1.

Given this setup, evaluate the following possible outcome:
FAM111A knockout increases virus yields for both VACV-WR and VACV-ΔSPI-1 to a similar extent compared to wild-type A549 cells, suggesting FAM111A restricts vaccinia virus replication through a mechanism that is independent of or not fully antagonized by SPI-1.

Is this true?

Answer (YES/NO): NO